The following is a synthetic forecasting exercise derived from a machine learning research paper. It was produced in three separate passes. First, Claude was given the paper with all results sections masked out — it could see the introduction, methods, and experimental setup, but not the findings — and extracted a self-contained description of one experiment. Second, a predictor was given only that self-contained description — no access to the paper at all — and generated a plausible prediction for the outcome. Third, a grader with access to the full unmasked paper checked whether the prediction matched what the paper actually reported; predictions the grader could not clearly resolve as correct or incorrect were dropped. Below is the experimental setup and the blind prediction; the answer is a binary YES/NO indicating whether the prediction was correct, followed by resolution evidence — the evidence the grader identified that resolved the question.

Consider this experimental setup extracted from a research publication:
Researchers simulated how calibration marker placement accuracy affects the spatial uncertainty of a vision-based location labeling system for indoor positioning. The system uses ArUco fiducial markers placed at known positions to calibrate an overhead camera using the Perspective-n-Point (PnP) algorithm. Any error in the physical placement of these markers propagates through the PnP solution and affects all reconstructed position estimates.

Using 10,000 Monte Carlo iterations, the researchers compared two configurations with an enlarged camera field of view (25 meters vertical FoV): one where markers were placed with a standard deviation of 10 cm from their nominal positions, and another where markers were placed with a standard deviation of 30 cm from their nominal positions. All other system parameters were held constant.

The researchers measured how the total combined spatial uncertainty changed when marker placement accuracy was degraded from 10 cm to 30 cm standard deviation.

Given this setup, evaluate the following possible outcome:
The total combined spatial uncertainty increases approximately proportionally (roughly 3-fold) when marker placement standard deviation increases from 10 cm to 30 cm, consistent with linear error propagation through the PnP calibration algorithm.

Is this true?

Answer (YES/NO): YES